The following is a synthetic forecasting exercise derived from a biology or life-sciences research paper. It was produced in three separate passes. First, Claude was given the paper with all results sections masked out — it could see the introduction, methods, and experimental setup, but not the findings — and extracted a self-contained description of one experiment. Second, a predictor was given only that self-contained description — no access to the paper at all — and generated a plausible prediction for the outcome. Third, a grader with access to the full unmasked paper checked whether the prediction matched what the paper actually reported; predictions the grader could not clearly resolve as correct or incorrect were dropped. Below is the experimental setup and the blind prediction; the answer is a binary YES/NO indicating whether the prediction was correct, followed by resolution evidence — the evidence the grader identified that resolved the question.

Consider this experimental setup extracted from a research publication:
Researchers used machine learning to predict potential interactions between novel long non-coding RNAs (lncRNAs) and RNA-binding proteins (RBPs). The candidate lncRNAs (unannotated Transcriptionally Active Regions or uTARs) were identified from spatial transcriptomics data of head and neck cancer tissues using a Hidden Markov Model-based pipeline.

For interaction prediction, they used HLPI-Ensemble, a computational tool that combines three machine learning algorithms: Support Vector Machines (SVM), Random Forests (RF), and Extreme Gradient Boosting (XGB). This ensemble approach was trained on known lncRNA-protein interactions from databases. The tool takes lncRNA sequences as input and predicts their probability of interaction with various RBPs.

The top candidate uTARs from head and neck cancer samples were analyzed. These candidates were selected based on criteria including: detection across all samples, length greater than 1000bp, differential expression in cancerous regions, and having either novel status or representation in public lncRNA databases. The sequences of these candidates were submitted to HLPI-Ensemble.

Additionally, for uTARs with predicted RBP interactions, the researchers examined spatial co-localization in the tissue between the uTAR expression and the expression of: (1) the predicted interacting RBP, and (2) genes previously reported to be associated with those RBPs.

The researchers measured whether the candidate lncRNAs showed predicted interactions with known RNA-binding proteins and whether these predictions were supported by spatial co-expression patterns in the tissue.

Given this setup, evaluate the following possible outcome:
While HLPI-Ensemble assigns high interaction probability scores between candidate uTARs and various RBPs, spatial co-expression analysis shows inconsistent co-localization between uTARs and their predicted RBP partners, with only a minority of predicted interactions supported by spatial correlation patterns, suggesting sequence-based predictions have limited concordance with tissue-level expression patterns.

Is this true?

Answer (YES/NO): NO